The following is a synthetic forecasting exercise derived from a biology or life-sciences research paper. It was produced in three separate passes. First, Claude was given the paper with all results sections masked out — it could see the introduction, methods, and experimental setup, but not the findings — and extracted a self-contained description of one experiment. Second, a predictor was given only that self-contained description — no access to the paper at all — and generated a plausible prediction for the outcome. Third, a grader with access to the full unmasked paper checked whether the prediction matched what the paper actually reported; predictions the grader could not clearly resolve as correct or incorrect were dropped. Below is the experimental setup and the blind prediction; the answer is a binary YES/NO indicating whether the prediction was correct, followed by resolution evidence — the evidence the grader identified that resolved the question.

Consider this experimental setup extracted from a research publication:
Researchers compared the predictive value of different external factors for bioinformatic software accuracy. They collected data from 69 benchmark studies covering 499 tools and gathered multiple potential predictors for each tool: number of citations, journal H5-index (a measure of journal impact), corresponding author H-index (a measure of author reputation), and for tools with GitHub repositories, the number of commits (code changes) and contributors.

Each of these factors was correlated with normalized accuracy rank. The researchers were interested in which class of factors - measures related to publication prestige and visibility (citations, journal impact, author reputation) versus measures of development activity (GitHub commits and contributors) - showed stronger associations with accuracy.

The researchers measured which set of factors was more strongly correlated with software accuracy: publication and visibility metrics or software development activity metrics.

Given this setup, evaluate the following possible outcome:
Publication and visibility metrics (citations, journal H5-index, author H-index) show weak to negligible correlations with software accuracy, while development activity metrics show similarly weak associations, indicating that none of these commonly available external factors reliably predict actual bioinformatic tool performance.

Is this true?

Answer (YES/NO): NO